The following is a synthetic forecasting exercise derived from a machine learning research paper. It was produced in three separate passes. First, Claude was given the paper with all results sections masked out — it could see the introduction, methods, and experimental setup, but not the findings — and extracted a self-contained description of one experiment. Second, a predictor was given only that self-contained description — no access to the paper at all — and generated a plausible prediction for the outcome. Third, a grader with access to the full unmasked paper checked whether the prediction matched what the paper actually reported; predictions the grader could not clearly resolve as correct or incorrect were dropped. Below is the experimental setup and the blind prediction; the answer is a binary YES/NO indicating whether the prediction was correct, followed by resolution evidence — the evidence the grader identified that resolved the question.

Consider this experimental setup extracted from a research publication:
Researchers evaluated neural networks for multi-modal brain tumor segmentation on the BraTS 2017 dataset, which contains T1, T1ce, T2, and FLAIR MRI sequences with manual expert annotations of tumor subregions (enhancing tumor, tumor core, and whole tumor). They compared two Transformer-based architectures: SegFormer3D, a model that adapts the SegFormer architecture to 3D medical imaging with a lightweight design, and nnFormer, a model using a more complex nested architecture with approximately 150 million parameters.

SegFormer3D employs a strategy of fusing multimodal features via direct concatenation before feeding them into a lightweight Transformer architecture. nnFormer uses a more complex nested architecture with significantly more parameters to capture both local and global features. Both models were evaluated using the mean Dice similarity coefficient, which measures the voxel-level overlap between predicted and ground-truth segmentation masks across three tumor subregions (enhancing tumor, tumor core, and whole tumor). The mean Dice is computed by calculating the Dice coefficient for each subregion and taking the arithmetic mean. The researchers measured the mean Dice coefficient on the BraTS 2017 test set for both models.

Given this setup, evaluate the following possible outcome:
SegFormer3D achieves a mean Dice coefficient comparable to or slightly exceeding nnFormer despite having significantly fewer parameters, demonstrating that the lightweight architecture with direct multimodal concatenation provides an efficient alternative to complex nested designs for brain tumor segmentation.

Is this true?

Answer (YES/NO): NO